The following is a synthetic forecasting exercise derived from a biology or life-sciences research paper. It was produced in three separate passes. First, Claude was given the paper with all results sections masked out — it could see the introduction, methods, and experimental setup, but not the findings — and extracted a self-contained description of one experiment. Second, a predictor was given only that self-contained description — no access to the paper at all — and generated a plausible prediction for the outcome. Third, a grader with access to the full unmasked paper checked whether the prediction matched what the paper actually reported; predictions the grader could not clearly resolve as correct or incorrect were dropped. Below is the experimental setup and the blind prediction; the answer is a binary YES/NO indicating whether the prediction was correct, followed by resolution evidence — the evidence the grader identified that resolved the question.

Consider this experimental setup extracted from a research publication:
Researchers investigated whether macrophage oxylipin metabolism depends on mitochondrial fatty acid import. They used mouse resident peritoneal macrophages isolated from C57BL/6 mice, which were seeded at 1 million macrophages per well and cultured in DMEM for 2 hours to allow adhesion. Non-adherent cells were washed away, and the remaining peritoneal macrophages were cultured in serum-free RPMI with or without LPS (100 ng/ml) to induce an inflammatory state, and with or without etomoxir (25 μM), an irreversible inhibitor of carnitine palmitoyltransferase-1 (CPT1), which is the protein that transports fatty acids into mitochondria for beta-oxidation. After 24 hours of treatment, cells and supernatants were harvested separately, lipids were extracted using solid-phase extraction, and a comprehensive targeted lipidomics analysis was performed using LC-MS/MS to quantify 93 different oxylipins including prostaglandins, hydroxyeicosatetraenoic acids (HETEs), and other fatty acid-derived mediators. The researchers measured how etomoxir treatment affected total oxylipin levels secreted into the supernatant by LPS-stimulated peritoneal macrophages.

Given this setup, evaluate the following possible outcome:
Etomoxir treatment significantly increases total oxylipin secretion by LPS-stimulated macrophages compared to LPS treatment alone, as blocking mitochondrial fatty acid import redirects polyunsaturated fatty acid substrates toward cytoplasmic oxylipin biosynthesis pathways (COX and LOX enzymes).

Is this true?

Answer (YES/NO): NO